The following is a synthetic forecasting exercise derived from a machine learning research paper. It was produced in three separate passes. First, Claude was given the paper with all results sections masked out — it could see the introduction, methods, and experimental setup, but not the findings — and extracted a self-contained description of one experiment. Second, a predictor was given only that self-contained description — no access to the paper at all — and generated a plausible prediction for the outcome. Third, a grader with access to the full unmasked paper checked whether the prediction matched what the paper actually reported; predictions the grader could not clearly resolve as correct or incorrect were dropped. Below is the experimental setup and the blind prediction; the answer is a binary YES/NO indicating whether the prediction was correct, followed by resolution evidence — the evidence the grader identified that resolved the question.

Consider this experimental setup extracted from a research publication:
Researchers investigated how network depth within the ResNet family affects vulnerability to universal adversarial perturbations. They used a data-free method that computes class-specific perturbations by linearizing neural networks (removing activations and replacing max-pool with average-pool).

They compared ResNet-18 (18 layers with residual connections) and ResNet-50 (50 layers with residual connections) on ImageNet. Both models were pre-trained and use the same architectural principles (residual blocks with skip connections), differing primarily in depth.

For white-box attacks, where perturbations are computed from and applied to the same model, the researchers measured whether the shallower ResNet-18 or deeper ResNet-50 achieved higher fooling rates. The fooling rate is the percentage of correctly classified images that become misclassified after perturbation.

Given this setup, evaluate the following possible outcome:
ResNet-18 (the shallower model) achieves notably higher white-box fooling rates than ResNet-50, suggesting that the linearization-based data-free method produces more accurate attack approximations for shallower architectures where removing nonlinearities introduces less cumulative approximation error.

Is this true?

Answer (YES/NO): YES